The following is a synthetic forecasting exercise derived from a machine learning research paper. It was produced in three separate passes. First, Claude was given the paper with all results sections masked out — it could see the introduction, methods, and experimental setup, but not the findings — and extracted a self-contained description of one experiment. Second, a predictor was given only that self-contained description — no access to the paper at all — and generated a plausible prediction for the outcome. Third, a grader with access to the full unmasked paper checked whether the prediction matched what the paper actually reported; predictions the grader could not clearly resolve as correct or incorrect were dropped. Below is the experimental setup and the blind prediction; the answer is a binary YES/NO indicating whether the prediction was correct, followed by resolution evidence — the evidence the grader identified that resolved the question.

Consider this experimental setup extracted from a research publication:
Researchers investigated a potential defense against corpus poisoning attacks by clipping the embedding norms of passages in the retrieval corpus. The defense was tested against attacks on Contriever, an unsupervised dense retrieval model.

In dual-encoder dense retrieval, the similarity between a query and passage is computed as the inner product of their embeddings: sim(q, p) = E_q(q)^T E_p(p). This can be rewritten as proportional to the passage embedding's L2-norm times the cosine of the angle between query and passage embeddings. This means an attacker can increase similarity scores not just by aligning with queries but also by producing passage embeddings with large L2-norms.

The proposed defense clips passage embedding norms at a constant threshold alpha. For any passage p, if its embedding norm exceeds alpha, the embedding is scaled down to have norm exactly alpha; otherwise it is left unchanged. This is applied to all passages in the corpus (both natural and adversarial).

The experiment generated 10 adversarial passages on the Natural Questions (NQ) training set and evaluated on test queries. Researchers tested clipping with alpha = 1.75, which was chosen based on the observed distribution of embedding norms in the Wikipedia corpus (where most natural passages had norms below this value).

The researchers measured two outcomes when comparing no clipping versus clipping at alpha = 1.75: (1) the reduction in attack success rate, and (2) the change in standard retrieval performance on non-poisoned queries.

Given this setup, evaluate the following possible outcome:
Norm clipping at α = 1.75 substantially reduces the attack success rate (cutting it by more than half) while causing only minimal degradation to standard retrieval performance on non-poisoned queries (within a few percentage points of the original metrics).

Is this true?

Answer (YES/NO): YES